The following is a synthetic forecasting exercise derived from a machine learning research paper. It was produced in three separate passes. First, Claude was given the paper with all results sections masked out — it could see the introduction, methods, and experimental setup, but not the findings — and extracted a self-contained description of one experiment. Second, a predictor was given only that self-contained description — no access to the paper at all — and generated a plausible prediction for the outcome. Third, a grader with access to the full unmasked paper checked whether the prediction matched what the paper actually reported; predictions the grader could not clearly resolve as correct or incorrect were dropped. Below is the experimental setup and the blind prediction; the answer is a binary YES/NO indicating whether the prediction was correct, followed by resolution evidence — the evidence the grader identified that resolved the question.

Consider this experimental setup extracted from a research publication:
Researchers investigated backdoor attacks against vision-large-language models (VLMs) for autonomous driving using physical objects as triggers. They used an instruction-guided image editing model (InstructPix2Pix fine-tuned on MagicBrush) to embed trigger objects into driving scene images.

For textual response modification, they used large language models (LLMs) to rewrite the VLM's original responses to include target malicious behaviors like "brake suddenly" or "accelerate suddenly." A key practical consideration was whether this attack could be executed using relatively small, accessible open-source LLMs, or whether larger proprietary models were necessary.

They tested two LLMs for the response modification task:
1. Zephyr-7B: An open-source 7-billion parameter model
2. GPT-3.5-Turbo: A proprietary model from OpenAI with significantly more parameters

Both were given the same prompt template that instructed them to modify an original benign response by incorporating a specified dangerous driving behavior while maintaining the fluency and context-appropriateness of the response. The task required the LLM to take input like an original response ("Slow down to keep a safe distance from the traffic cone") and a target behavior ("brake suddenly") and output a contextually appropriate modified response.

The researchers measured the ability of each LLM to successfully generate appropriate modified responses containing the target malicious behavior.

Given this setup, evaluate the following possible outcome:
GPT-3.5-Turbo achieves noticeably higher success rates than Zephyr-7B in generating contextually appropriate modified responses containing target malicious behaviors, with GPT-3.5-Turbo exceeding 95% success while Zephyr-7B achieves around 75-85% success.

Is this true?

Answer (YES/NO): NO